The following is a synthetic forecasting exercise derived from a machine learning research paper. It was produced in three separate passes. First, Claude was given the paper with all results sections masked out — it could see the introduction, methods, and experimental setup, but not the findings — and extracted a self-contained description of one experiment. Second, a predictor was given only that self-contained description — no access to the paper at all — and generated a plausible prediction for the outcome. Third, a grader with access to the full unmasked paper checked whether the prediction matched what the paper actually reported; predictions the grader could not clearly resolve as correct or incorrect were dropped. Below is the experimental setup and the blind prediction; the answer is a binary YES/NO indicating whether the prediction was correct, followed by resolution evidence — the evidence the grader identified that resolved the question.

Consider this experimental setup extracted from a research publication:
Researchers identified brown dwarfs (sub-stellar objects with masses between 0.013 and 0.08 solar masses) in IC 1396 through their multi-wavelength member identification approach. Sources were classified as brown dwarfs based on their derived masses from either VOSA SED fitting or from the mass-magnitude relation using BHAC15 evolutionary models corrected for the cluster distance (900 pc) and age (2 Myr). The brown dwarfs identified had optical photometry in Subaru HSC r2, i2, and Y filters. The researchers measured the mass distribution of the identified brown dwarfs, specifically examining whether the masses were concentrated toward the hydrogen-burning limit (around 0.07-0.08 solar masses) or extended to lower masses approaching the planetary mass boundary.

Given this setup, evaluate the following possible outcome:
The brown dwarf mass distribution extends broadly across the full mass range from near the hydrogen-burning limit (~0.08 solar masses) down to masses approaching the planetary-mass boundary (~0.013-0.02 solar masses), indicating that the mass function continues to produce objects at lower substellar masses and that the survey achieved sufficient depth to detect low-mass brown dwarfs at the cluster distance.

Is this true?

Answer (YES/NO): NO